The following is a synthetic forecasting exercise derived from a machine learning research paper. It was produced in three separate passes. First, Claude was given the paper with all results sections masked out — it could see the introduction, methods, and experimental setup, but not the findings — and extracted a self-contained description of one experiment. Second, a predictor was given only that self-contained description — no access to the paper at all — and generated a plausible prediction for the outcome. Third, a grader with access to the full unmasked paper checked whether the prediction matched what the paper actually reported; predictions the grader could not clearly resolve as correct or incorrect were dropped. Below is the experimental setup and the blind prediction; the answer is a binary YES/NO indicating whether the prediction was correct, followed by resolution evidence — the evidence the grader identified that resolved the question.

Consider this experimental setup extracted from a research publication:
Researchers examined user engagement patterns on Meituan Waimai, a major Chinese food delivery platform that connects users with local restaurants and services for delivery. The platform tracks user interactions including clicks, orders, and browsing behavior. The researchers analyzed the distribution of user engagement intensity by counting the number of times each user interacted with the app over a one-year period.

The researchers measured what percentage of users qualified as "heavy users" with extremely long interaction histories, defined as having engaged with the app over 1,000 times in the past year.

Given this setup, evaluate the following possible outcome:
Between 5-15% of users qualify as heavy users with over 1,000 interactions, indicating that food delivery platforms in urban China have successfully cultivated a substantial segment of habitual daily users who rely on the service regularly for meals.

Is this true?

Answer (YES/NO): NO